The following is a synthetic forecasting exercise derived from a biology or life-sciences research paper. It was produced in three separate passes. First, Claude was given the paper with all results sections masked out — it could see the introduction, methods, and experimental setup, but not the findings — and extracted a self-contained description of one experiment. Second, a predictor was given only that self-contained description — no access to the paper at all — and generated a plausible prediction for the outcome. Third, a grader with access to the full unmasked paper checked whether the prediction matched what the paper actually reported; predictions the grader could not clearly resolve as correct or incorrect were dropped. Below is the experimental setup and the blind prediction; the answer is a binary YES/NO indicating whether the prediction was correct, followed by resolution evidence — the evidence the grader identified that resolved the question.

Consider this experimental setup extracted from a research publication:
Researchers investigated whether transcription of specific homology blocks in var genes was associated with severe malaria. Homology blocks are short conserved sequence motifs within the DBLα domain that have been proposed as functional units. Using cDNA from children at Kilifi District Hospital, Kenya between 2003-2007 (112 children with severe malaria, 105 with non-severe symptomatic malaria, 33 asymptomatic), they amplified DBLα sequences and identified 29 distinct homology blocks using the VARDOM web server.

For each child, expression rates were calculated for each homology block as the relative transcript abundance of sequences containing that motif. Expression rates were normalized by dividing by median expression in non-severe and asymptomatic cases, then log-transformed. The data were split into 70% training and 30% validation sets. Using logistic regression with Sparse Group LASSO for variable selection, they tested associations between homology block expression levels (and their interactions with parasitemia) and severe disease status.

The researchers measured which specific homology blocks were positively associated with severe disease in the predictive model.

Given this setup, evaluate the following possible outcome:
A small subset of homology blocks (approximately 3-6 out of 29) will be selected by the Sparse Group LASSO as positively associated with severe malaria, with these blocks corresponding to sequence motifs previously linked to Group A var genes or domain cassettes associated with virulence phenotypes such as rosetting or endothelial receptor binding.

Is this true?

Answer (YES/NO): YES